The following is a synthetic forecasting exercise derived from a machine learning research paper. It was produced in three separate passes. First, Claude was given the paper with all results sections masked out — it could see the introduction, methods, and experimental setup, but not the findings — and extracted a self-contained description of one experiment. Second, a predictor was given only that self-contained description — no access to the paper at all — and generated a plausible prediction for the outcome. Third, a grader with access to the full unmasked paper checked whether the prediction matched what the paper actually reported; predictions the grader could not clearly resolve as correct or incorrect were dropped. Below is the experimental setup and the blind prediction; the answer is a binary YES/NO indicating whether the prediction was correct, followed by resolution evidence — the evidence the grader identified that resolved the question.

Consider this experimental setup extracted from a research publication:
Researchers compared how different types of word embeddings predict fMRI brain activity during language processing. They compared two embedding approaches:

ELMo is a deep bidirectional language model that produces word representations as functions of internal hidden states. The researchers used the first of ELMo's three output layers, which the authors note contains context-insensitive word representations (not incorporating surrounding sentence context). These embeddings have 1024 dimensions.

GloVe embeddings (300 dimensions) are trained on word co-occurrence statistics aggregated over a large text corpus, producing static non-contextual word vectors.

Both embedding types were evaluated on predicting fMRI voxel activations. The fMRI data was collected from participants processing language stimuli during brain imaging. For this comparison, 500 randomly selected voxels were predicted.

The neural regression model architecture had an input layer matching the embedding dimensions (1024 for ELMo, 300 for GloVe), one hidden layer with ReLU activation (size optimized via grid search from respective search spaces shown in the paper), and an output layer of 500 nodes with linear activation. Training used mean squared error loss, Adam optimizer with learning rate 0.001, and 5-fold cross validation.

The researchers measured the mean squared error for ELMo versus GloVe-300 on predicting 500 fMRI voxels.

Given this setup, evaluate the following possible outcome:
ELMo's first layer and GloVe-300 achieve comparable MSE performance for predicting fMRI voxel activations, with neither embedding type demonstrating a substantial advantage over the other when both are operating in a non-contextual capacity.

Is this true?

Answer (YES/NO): NO